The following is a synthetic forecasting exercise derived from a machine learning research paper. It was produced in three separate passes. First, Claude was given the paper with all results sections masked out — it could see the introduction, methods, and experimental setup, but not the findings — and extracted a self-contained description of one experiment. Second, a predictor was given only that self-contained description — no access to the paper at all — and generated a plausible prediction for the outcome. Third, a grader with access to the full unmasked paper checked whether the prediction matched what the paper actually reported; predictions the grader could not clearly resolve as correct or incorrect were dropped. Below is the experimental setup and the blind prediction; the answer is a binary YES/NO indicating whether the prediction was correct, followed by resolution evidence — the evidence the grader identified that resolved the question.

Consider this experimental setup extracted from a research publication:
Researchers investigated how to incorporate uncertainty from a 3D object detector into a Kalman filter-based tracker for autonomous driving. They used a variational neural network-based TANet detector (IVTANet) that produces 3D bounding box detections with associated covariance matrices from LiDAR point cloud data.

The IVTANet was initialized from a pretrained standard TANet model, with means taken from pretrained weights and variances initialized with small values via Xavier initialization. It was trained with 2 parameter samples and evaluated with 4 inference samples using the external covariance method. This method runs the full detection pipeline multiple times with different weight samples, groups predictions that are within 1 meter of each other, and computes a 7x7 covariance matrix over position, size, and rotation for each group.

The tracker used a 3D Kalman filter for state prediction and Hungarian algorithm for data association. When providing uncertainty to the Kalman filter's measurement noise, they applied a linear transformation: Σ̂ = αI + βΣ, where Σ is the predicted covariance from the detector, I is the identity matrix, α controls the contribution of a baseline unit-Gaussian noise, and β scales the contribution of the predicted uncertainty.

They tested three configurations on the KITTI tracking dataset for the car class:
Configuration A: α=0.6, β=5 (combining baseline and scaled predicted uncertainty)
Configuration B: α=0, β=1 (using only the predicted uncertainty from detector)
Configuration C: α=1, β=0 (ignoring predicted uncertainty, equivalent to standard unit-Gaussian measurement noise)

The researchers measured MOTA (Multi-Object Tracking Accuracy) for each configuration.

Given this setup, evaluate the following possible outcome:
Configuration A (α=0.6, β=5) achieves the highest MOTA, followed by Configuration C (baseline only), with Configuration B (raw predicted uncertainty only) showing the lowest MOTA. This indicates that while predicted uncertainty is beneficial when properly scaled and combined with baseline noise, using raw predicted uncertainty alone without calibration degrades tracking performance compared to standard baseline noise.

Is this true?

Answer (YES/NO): NO